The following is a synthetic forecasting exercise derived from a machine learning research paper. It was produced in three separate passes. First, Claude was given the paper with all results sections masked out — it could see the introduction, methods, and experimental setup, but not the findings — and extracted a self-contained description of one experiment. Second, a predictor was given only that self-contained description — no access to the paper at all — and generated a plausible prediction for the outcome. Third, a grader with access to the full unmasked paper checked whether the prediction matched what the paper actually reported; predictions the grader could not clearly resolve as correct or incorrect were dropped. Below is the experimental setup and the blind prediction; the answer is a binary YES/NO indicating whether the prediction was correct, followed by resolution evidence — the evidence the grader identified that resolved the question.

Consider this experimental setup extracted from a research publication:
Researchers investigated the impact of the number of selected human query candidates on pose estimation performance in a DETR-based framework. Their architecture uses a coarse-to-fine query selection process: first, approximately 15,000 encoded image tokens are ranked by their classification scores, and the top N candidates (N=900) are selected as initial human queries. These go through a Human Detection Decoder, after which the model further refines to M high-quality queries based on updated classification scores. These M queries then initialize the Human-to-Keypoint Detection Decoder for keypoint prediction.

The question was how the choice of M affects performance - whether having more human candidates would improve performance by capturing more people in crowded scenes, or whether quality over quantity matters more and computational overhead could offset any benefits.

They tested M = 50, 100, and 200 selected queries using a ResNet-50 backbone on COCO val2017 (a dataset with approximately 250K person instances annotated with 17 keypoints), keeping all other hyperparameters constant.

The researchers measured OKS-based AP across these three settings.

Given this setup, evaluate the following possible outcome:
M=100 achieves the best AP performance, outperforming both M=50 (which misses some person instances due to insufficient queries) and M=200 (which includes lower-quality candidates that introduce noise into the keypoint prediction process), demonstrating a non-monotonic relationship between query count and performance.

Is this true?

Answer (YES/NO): NO